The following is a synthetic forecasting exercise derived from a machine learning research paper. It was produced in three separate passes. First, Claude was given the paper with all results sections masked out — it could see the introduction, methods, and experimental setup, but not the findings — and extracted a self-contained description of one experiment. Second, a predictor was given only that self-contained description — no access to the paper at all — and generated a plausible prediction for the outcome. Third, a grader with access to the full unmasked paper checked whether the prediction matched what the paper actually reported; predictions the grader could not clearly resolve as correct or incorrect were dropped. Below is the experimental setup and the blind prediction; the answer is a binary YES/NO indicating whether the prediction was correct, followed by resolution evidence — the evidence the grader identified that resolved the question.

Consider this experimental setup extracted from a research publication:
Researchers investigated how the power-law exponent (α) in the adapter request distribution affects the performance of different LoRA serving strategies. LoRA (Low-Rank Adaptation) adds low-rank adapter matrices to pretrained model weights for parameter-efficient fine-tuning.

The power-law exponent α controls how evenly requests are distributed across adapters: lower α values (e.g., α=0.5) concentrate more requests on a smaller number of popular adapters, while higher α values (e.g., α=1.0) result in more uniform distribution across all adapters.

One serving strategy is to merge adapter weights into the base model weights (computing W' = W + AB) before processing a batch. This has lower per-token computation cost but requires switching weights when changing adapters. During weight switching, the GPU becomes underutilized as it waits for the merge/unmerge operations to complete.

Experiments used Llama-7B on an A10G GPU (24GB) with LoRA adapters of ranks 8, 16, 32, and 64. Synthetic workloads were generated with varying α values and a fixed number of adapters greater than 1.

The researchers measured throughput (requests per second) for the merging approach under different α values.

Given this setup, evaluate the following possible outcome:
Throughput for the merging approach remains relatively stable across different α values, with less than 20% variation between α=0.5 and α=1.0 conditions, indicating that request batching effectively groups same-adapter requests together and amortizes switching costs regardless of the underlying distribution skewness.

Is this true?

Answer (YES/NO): NO